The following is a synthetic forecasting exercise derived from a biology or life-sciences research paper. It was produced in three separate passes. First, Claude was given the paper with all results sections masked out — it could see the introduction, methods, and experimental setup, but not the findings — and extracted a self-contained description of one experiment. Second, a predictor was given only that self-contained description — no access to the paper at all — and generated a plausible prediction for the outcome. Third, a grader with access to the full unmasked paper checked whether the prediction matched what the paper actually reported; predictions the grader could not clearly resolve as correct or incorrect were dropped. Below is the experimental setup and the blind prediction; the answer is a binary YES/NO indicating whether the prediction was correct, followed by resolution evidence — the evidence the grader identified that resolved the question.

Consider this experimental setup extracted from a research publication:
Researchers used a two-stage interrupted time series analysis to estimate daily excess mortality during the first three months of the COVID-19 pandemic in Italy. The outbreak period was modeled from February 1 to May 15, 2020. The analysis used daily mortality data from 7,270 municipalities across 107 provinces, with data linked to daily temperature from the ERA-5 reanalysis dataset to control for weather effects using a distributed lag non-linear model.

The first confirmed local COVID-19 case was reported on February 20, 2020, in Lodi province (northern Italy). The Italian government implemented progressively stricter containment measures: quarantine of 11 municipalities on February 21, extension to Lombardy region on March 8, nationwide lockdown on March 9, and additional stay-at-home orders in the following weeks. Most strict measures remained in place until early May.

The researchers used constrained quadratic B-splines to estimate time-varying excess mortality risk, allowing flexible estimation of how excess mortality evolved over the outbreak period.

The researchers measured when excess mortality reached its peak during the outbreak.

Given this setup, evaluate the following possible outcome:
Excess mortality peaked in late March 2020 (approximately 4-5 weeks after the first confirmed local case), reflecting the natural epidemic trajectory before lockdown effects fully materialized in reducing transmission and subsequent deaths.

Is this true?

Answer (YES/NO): YES